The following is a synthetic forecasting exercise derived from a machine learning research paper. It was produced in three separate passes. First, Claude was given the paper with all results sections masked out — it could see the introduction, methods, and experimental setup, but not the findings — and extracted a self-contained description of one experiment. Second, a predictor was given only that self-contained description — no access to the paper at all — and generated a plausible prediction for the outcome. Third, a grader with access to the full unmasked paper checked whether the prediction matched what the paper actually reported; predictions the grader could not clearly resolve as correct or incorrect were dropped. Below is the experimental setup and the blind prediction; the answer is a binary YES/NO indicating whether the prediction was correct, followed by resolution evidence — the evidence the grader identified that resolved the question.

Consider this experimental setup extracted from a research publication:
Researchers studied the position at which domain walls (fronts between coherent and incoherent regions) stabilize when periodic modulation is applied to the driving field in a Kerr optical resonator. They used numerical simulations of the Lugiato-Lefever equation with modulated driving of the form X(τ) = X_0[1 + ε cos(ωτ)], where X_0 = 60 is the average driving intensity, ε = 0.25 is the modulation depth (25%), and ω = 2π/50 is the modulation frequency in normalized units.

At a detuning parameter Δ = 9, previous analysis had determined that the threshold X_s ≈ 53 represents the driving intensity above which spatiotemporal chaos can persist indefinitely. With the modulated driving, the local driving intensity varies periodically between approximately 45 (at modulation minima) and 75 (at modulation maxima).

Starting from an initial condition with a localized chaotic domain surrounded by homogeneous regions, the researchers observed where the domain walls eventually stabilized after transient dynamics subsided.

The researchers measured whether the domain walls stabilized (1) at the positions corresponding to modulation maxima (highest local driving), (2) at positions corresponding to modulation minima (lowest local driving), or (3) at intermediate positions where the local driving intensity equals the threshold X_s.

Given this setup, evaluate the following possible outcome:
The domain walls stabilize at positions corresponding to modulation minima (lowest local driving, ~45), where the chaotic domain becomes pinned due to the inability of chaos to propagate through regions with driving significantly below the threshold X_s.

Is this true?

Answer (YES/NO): NO